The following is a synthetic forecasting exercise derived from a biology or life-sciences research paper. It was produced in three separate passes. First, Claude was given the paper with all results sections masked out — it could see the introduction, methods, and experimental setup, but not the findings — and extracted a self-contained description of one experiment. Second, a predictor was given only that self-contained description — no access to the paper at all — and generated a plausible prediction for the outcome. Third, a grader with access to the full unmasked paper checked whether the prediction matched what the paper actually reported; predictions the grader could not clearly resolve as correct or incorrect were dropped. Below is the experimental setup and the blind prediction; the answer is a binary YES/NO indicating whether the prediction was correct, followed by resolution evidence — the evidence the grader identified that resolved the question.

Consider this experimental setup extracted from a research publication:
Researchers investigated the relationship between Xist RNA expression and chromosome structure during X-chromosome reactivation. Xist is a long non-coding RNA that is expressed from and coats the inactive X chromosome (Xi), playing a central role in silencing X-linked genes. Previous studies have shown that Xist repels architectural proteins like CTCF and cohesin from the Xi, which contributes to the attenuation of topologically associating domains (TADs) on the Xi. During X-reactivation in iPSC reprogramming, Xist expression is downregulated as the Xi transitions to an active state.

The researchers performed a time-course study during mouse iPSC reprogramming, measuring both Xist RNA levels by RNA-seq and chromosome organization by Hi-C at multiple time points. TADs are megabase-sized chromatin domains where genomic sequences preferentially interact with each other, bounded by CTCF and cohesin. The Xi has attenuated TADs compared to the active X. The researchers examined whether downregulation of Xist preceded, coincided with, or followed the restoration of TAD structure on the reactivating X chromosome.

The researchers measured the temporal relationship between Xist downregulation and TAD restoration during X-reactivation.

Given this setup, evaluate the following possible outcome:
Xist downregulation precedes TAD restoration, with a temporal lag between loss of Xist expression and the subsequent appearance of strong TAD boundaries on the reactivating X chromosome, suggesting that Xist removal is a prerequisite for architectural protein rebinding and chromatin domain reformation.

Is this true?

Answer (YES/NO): NO